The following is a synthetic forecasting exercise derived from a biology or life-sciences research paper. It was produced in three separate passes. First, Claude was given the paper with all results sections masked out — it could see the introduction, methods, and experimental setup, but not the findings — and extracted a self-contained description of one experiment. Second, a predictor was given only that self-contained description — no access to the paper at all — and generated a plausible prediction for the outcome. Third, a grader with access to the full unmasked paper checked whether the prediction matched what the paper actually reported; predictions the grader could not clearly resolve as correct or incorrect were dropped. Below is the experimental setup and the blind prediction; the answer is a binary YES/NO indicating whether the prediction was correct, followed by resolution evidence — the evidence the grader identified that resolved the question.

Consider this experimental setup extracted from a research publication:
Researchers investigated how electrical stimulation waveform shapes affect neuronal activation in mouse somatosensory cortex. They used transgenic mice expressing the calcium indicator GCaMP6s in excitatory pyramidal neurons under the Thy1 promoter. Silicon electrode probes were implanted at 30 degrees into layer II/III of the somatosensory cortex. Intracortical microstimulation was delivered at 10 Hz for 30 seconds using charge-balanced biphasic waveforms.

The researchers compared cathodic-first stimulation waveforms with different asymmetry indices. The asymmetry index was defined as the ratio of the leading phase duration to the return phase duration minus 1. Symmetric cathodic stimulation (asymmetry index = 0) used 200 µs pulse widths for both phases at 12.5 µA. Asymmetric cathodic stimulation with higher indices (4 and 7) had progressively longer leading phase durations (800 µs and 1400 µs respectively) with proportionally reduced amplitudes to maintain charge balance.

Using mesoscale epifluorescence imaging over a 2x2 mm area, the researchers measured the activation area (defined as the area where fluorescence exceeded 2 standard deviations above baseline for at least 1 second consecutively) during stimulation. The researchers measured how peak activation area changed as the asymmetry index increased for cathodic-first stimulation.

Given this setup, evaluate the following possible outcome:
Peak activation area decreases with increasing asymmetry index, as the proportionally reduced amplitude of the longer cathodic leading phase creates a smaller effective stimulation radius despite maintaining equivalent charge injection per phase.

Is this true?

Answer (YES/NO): YES